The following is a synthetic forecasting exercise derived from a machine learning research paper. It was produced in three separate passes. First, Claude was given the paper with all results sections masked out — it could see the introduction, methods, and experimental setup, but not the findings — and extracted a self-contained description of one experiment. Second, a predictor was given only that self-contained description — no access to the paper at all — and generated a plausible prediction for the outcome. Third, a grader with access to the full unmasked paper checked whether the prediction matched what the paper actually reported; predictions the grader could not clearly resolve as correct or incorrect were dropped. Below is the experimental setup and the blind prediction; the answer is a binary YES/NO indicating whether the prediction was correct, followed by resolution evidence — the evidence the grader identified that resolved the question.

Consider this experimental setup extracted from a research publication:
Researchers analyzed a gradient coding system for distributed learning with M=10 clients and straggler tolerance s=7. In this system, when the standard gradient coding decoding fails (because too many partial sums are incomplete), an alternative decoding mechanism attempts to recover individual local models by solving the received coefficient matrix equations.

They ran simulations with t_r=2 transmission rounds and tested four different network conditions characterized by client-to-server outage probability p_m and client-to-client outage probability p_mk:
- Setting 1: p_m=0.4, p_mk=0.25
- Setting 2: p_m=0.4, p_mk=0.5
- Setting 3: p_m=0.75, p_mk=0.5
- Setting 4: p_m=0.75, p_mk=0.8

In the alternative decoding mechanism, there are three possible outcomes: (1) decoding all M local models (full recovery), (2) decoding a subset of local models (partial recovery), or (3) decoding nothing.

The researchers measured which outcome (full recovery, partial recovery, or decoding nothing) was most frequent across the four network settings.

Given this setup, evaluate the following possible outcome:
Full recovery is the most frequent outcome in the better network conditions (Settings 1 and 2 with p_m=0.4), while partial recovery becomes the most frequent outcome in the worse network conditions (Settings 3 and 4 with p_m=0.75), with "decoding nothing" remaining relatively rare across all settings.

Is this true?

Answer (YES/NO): NO